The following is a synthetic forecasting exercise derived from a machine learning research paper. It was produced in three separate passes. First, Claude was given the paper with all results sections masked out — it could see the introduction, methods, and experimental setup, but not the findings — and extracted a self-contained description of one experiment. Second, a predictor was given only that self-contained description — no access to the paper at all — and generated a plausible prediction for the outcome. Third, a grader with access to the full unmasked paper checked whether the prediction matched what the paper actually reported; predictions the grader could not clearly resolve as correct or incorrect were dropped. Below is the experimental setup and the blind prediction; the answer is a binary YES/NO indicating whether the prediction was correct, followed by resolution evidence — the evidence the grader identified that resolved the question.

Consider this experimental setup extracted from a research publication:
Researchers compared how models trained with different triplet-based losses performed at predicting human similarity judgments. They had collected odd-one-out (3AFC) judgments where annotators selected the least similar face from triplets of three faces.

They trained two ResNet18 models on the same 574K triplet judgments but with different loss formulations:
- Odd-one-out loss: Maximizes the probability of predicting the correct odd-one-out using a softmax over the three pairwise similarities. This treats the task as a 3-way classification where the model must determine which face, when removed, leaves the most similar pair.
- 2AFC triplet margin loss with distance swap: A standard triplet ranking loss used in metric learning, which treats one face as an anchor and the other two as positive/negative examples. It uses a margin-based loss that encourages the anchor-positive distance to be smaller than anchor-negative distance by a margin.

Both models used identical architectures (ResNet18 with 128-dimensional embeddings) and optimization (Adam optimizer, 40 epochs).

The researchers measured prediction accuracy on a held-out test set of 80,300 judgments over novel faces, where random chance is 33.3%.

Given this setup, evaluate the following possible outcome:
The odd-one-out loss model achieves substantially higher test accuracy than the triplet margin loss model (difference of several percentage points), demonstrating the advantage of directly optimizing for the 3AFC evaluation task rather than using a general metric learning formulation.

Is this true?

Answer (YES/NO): YES